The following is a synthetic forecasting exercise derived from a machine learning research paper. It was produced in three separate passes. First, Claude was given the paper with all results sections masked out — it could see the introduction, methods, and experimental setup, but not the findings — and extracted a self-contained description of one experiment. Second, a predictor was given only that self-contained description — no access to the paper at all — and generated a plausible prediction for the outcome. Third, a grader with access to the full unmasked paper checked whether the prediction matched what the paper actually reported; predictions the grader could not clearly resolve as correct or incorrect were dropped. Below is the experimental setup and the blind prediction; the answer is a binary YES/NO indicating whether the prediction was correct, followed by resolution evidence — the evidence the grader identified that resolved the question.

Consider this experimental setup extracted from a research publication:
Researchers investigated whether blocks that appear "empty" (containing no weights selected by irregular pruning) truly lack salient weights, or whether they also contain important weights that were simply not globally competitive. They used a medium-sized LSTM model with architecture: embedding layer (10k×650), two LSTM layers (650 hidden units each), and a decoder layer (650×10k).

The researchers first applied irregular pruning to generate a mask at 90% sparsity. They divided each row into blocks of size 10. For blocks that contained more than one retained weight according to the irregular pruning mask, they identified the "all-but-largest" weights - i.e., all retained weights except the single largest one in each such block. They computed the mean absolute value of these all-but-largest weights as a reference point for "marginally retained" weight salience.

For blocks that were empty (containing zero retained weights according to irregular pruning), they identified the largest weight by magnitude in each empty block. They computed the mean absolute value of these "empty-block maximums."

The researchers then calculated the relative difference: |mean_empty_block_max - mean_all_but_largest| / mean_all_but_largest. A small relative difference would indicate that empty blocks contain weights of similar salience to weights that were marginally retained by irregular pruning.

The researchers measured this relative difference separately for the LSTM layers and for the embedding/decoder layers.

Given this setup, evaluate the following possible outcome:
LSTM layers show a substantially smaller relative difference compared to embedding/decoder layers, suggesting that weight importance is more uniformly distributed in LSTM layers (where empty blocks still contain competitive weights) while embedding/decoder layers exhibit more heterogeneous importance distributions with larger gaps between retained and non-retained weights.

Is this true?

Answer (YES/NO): YES